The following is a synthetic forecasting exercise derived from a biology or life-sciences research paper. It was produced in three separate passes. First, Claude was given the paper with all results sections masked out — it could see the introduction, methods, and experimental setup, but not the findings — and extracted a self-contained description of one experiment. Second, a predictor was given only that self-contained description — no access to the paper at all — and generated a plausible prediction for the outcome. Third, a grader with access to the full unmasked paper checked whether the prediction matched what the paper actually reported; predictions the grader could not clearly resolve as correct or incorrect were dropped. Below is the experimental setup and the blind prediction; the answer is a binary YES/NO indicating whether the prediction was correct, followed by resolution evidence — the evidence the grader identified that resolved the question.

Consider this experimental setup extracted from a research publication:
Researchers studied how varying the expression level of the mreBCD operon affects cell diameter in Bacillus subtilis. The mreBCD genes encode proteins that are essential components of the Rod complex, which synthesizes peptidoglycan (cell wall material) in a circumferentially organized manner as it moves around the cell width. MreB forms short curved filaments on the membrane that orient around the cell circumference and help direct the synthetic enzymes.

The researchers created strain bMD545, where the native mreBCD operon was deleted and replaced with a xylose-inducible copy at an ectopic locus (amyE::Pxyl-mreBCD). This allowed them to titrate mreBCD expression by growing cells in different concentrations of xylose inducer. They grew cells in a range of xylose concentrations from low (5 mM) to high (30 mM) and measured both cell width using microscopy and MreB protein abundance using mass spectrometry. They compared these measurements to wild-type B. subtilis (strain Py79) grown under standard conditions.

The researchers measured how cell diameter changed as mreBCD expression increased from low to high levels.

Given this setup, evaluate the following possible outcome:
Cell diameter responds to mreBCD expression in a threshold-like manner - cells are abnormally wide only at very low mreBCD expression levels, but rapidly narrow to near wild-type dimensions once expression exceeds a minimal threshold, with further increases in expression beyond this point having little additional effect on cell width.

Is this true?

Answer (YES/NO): NO